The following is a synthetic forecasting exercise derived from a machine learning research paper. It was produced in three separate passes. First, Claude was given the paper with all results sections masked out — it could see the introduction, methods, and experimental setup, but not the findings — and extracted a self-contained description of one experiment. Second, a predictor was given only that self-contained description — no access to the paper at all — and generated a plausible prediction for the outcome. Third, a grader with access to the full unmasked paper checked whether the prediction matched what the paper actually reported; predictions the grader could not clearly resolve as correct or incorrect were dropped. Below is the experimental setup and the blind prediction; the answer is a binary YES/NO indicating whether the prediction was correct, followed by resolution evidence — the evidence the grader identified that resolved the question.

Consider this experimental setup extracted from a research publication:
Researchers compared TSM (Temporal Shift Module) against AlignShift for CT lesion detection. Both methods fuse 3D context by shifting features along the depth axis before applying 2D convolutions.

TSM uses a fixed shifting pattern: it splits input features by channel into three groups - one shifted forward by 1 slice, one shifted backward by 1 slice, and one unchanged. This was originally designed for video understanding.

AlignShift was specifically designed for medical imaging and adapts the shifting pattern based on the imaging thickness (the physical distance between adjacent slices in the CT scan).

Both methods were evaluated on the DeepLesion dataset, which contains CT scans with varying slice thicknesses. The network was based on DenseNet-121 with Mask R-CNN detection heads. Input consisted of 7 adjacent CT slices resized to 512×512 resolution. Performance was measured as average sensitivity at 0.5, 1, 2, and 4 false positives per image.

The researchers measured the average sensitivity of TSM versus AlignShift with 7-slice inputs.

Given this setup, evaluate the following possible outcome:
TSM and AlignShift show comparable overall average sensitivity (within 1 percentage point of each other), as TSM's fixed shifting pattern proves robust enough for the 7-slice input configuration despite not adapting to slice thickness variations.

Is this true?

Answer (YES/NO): NO